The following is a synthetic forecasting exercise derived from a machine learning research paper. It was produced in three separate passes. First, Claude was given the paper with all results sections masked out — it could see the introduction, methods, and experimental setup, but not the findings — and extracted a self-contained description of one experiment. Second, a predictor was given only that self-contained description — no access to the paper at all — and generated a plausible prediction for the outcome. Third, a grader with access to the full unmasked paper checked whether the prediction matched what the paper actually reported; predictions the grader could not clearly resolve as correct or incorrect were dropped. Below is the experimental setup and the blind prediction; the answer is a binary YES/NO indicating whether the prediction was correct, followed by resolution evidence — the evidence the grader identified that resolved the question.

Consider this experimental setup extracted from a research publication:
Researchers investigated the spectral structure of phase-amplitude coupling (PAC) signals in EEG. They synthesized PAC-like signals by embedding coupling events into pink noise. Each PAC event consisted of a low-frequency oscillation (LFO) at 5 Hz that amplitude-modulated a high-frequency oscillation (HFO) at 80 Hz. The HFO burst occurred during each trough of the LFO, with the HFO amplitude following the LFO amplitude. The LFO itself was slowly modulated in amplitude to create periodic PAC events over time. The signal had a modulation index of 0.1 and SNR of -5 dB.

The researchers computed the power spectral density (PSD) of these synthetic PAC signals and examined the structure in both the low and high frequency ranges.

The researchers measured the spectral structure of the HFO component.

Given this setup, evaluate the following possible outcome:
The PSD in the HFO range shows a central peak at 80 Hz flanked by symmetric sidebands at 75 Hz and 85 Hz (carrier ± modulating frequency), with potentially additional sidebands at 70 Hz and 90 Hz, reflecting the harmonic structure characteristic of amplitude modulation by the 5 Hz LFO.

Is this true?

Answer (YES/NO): YES